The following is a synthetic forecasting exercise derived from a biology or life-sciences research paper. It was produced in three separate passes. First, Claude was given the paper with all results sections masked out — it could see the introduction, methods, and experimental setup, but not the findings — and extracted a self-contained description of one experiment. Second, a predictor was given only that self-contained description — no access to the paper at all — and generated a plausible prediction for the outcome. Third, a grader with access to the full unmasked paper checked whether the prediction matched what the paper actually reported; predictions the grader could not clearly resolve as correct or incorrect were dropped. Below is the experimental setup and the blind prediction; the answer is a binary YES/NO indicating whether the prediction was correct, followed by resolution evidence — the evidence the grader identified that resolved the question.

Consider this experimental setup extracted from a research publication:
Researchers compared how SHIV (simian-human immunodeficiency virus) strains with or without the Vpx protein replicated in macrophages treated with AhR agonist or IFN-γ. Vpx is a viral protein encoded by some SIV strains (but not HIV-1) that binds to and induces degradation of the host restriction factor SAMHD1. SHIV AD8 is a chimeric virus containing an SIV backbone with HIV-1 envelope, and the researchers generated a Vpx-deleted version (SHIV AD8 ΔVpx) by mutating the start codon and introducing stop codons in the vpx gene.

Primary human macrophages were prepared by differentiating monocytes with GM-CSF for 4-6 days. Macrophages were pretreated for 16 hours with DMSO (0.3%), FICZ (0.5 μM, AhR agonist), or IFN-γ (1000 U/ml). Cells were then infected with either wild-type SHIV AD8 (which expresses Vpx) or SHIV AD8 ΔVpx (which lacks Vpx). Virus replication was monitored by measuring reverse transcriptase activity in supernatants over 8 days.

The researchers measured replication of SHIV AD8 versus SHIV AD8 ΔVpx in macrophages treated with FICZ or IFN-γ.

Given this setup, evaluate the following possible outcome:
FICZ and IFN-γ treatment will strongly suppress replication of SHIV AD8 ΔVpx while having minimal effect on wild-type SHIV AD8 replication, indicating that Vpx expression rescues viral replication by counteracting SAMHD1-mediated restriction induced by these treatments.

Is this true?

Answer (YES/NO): NO